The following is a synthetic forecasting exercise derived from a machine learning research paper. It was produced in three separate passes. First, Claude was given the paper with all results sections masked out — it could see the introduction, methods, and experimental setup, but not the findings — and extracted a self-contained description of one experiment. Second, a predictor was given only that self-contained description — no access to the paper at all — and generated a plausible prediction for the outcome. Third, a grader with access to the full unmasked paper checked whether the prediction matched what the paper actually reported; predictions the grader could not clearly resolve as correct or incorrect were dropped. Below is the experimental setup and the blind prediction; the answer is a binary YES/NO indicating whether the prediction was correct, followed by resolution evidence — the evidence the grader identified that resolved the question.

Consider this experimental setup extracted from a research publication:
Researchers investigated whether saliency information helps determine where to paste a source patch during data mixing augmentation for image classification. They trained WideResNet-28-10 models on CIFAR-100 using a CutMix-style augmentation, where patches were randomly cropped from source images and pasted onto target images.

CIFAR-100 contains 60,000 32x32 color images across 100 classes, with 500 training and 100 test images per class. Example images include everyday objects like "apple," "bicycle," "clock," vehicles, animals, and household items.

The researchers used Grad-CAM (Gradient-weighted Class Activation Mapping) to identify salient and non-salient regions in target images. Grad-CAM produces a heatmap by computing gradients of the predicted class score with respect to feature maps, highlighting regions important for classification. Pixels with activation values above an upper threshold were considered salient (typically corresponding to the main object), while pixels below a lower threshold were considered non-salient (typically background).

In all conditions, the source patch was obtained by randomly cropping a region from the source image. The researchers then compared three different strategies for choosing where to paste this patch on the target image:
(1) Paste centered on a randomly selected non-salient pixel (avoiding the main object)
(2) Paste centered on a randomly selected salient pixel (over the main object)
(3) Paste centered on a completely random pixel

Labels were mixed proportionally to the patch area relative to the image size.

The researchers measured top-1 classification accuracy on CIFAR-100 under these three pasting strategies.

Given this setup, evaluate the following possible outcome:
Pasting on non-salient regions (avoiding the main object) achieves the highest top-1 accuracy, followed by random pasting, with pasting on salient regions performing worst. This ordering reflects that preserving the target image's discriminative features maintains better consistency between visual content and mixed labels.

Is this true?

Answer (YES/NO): NO